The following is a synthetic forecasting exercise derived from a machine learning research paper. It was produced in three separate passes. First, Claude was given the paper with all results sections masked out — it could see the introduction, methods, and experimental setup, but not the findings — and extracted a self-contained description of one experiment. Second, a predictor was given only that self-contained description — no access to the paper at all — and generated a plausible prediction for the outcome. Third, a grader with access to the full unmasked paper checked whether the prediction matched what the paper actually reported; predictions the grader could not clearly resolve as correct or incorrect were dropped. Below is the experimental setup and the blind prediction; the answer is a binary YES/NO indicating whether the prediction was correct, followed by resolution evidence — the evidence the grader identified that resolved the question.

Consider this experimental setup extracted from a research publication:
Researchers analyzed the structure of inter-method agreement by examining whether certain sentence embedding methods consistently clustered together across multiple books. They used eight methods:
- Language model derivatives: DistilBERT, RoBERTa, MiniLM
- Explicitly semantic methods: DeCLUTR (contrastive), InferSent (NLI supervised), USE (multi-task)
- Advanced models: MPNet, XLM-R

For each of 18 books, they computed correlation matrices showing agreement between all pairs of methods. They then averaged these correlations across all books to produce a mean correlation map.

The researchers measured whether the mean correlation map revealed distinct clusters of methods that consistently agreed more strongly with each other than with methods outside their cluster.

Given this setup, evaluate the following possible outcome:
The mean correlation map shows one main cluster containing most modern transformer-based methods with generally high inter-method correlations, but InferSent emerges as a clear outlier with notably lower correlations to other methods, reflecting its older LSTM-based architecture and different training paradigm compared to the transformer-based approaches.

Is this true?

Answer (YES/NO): YES